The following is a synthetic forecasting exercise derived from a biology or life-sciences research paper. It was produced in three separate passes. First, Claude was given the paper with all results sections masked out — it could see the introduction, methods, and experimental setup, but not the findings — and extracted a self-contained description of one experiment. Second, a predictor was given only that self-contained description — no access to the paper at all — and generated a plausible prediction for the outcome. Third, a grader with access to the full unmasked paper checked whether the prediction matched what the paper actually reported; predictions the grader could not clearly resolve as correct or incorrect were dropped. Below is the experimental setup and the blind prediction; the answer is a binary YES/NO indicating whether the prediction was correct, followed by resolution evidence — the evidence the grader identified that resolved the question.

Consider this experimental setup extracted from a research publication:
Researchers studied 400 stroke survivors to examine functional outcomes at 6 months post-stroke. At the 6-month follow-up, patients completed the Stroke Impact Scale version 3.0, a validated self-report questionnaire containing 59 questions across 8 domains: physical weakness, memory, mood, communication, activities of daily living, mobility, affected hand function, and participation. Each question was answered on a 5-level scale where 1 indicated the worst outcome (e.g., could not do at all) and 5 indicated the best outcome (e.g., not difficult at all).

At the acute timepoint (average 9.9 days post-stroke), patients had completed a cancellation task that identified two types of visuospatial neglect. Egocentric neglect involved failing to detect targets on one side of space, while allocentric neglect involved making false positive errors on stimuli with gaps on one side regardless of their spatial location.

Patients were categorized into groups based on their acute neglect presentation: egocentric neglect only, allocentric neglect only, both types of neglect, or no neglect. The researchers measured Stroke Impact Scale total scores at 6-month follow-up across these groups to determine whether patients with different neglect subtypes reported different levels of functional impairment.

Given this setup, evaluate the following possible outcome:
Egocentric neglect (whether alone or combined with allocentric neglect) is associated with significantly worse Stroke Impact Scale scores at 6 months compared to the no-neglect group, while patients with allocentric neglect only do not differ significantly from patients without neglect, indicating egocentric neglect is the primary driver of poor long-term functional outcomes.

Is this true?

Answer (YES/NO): NO